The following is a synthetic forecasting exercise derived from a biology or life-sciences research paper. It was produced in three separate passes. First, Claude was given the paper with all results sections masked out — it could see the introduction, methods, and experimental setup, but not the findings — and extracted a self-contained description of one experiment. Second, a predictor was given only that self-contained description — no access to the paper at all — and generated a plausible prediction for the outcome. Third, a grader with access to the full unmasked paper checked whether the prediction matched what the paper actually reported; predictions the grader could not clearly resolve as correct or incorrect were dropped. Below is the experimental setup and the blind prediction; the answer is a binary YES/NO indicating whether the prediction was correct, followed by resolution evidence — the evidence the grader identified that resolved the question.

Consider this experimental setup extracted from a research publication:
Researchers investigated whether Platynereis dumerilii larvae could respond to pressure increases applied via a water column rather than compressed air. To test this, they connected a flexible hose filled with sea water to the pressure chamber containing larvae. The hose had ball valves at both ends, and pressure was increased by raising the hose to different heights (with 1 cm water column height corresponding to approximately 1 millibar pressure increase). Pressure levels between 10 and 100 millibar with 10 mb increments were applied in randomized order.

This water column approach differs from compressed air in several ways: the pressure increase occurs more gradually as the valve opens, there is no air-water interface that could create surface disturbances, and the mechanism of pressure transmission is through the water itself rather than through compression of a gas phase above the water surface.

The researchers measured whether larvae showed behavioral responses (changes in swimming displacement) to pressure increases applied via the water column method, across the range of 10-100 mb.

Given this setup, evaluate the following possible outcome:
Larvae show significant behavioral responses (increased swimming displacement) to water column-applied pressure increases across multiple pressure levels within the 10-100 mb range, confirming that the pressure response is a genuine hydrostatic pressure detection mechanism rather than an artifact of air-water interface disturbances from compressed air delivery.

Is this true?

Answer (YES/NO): YES